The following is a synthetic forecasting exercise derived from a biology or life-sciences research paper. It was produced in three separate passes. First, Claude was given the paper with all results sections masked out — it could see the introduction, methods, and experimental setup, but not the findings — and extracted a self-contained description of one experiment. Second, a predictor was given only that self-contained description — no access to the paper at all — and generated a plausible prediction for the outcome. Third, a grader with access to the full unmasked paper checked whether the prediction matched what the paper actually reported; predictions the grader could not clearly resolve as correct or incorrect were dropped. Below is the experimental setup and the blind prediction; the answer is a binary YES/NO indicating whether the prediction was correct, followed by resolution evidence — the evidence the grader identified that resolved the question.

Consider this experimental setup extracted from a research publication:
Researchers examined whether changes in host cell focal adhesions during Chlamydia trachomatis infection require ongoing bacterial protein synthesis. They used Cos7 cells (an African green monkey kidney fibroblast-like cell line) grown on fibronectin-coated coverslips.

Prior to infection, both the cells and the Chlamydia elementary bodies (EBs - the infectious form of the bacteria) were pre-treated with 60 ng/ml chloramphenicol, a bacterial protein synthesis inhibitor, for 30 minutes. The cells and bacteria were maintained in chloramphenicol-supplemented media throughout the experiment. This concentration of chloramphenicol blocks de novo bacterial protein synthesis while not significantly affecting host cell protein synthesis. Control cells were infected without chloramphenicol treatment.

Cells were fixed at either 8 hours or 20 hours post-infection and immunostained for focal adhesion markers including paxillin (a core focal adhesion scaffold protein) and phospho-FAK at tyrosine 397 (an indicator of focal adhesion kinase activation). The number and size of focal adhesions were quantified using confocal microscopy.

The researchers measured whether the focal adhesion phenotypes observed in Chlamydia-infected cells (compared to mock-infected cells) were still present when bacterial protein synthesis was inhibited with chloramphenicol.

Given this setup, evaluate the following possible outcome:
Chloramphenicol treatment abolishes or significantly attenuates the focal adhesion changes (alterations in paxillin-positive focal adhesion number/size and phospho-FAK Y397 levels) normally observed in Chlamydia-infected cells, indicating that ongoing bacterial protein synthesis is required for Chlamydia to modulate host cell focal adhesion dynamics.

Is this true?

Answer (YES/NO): NO